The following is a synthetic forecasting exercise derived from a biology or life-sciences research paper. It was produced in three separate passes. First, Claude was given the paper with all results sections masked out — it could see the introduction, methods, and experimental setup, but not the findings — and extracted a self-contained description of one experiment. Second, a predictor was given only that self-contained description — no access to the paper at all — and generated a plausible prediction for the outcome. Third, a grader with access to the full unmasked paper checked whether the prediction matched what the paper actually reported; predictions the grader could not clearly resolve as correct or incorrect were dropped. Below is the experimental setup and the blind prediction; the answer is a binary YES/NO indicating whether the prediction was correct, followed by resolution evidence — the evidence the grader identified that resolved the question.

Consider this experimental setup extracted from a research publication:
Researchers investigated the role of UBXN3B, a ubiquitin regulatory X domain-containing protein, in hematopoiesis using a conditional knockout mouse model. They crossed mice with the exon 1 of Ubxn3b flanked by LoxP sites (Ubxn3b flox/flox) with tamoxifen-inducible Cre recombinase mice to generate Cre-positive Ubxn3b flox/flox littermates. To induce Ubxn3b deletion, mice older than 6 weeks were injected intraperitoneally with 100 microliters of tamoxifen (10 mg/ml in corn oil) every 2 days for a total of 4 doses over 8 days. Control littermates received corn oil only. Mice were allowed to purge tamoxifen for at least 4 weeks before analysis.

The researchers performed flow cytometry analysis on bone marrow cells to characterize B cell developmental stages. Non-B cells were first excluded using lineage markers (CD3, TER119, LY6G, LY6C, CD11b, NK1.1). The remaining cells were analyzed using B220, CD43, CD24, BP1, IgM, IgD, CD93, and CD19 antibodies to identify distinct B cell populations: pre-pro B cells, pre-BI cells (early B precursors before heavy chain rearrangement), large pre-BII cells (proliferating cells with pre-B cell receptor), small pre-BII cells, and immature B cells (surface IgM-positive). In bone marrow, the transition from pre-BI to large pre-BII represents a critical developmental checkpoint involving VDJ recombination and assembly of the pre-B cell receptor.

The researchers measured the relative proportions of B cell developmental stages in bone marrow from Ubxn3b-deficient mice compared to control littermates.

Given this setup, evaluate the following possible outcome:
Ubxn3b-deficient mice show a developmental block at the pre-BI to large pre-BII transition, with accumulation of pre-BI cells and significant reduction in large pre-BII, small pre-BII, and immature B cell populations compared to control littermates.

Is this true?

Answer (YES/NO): NO